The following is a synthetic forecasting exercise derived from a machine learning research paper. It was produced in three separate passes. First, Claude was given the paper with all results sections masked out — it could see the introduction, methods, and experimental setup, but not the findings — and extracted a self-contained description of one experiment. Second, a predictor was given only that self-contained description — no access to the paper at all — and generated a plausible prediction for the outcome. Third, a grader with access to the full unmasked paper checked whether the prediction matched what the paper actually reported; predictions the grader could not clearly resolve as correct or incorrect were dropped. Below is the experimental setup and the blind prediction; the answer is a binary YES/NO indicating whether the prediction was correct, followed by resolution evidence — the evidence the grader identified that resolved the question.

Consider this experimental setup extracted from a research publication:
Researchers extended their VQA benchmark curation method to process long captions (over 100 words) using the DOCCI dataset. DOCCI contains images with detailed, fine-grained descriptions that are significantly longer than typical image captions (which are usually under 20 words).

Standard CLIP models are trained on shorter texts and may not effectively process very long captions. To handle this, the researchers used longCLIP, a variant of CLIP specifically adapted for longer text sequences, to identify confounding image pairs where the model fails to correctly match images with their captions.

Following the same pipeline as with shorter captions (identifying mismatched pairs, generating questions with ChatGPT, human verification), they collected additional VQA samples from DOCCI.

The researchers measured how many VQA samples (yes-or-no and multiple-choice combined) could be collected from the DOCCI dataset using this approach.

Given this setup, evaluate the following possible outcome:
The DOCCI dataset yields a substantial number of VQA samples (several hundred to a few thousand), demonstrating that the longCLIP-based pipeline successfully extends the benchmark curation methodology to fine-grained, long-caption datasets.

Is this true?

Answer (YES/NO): YES